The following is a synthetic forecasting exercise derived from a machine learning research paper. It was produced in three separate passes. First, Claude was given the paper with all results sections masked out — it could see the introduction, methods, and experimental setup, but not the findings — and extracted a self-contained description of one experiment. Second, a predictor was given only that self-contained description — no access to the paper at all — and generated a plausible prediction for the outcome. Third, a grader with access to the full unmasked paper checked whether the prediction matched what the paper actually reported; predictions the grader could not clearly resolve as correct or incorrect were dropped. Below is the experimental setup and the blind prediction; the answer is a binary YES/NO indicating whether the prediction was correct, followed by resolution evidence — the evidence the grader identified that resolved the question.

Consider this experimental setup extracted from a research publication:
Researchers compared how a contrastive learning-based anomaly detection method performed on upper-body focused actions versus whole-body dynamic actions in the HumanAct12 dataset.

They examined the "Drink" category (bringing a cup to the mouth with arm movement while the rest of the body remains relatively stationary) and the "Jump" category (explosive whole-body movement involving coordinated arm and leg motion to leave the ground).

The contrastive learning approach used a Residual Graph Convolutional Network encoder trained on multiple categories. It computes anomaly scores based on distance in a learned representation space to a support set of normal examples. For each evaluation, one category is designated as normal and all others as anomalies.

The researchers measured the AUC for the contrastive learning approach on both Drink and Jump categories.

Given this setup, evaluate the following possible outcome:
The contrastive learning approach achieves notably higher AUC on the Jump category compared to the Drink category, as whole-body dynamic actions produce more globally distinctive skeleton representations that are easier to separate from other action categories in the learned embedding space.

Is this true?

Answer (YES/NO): YES